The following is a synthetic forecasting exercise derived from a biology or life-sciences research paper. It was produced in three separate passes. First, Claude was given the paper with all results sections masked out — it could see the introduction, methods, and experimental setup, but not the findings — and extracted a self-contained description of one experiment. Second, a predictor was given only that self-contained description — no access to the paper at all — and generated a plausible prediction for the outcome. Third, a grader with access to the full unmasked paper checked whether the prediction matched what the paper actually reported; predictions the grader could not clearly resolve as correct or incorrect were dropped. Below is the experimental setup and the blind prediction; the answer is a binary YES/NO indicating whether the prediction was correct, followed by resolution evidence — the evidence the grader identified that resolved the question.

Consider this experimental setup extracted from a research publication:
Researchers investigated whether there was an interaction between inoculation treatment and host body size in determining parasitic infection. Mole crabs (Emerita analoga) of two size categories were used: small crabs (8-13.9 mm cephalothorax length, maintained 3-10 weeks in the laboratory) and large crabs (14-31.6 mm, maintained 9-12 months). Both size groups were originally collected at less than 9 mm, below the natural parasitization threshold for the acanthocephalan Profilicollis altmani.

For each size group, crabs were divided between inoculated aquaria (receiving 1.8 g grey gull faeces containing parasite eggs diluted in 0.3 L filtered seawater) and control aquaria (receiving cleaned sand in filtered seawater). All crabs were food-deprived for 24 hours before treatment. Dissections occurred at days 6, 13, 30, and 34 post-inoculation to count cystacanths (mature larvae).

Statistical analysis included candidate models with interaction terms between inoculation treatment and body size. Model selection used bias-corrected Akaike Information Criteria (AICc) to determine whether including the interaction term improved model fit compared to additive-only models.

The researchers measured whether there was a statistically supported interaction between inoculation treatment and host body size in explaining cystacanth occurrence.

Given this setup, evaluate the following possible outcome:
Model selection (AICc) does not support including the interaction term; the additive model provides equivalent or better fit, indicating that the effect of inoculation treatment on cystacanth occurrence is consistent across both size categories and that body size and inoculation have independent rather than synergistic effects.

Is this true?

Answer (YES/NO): NO